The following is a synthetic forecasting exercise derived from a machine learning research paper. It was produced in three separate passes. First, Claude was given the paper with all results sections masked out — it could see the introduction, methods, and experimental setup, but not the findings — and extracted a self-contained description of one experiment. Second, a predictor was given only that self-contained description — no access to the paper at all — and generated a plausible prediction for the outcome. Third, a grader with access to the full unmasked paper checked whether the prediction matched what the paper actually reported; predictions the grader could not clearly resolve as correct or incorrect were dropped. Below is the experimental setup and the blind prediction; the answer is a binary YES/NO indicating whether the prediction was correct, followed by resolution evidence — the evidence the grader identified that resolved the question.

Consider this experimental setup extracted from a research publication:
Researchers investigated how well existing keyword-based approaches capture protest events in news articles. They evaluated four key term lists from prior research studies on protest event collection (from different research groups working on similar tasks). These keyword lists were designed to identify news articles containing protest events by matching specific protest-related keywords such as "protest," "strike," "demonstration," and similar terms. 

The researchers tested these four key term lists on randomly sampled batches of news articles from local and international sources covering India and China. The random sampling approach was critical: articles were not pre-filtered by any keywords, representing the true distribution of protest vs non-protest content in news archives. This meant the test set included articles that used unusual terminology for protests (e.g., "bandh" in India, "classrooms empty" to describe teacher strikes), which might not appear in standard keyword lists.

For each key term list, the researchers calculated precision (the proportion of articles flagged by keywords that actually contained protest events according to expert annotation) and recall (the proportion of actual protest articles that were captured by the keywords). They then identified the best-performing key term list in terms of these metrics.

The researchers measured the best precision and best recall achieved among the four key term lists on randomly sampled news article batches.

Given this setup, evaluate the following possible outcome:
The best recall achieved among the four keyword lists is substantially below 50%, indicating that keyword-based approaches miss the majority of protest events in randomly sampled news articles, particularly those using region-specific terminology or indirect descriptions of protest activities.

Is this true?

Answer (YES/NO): NO